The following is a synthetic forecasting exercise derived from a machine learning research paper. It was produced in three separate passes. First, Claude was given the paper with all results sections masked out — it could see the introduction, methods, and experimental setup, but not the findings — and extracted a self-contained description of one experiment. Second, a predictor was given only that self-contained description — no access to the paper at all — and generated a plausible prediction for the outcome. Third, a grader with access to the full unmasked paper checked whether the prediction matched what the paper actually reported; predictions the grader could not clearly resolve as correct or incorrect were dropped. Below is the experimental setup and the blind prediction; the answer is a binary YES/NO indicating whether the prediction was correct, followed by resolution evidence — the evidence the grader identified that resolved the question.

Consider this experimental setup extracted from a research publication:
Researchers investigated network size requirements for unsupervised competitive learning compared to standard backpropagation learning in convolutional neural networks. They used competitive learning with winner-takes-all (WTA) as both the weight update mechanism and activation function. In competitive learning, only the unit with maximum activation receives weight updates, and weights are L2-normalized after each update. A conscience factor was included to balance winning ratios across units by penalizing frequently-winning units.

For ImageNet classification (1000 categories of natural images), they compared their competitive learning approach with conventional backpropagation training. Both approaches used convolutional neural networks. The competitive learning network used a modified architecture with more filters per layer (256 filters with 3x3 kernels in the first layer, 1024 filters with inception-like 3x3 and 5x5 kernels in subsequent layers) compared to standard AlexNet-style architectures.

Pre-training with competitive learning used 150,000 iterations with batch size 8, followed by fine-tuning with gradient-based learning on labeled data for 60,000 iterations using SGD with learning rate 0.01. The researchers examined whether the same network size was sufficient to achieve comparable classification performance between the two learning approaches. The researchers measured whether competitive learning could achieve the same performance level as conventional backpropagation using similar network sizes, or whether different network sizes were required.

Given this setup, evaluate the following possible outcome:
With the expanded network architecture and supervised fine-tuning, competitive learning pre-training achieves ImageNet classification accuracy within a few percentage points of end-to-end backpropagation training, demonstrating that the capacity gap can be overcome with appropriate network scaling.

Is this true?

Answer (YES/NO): NO